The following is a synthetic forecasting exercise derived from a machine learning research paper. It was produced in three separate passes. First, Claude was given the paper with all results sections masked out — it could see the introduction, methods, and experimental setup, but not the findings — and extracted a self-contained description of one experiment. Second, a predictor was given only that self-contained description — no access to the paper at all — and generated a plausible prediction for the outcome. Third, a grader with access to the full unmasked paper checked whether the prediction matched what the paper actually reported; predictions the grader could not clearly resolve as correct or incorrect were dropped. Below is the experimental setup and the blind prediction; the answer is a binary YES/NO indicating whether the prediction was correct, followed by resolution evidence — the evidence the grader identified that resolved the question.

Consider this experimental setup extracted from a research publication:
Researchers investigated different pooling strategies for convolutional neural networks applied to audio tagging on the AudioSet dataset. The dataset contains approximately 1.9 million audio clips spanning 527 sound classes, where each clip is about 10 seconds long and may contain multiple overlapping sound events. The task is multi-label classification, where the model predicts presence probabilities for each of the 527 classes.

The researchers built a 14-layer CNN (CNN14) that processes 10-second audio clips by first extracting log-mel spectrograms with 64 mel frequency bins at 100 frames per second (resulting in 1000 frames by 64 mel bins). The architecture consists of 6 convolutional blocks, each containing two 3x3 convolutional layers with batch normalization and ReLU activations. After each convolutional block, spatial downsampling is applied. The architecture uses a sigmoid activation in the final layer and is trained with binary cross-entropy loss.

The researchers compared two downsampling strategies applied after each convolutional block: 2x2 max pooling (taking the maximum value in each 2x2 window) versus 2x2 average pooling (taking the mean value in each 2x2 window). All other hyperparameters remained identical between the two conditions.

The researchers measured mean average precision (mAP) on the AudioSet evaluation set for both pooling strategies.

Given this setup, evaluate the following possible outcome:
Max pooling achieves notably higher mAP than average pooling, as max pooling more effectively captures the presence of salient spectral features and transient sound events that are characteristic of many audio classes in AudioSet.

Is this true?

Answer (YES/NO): NO